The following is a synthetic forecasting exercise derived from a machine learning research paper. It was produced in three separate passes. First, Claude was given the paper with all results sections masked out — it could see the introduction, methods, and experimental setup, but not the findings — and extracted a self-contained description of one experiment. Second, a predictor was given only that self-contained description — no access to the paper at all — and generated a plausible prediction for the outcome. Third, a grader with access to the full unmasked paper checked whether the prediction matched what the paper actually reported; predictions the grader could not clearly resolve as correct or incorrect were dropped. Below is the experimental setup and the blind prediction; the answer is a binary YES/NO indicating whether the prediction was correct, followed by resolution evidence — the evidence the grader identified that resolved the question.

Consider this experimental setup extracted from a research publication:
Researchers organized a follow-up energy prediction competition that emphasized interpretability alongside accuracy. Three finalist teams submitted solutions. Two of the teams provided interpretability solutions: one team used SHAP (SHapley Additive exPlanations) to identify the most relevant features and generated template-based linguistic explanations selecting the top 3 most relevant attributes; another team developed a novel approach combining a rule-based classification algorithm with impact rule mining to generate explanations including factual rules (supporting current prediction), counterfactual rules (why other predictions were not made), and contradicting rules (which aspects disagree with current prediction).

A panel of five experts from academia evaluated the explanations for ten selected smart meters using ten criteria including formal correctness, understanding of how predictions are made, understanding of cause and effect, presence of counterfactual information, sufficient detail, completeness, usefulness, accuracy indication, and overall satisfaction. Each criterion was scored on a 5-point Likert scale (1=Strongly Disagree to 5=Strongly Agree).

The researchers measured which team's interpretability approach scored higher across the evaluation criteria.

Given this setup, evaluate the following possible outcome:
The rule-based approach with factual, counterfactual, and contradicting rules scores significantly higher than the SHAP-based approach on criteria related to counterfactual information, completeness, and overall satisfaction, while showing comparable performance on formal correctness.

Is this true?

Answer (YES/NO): NO